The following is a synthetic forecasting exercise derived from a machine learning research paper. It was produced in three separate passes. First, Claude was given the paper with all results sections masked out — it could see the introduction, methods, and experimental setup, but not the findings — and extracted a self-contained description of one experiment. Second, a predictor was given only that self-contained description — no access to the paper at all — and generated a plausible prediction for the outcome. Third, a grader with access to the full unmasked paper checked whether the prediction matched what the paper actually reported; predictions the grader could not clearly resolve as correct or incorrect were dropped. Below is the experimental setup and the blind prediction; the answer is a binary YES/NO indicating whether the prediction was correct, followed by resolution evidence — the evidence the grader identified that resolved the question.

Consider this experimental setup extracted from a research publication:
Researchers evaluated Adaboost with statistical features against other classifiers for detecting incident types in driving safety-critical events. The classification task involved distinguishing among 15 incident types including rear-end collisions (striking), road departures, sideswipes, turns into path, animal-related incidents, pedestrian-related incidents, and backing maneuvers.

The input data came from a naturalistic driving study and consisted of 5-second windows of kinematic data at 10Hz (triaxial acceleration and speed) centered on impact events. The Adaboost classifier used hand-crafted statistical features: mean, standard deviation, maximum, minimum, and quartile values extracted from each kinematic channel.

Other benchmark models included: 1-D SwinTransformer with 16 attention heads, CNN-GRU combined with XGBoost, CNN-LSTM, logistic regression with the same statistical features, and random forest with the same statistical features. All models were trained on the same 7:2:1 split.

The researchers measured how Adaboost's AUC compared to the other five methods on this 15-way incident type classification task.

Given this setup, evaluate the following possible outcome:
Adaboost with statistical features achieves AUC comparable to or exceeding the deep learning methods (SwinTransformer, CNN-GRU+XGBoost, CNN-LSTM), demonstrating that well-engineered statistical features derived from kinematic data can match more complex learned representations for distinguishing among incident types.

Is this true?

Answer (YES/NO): NO